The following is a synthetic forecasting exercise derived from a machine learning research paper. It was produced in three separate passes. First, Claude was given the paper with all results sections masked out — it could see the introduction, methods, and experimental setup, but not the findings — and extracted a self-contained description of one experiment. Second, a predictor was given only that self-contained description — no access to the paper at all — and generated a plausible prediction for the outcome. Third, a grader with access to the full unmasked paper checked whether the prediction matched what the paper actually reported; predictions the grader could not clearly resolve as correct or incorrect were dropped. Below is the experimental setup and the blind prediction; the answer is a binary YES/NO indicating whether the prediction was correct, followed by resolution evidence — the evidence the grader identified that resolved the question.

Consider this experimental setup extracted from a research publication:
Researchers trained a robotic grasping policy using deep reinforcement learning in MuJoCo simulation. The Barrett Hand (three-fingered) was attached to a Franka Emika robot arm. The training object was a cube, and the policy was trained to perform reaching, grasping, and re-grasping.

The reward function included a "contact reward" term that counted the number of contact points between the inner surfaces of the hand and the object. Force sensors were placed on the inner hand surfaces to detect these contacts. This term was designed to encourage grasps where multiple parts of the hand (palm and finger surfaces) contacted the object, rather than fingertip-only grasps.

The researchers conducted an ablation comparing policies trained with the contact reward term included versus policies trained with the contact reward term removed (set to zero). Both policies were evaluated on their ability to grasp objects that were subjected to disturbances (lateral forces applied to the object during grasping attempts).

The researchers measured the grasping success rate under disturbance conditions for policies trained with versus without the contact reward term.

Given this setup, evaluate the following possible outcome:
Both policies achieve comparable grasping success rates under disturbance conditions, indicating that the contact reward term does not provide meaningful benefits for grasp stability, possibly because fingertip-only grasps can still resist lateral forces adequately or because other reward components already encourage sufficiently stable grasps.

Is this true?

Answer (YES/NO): NO